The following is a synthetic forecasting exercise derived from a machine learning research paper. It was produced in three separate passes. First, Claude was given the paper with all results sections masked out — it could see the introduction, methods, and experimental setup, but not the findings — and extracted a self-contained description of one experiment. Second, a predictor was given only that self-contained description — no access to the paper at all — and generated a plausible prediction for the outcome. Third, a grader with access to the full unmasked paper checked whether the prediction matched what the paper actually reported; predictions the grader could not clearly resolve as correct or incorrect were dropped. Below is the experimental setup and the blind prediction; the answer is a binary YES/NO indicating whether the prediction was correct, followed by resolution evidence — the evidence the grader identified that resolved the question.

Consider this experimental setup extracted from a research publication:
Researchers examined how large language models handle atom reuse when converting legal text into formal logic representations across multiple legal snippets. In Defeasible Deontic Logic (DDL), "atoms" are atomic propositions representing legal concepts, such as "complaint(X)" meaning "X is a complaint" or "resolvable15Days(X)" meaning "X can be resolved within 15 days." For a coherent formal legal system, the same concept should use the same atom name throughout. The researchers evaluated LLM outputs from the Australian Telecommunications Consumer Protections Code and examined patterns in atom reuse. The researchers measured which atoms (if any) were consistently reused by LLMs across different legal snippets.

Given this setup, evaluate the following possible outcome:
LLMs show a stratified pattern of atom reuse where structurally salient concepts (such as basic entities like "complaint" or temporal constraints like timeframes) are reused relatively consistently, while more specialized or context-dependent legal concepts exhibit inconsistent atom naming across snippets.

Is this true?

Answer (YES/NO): NO